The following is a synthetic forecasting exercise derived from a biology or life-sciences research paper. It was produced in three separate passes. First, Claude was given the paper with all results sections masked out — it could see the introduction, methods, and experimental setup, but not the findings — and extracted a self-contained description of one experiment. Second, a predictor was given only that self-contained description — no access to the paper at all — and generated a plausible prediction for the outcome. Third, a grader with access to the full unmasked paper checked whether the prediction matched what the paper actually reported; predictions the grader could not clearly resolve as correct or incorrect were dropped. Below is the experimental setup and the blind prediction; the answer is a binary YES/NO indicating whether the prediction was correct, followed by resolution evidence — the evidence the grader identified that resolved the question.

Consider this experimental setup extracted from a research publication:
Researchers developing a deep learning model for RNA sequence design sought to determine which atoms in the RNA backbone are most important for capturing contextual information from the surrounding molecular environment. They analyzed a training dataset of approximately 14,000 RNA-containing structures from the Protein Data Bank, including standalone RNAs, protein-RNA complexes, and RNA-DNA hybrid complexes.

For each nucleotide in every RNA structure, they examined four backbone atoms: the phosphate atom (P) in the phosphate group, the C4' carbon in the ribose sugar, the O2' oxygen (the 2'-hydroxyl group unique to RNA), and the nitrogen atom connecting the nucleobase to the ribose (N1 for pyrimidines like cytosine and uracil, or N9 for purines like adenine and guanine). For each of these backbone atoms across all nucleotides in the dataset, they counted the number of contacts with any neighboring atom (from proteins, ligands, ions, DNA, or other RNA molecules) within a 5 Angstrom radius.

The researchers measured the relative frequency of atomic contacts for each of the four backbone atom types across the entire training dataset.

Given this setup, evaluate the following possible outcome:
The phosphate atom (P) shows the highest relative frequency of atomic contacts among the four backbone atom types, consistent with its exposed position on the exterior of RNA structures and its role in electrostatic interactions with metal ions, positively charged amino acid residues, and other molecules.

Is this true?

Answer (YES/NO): NO